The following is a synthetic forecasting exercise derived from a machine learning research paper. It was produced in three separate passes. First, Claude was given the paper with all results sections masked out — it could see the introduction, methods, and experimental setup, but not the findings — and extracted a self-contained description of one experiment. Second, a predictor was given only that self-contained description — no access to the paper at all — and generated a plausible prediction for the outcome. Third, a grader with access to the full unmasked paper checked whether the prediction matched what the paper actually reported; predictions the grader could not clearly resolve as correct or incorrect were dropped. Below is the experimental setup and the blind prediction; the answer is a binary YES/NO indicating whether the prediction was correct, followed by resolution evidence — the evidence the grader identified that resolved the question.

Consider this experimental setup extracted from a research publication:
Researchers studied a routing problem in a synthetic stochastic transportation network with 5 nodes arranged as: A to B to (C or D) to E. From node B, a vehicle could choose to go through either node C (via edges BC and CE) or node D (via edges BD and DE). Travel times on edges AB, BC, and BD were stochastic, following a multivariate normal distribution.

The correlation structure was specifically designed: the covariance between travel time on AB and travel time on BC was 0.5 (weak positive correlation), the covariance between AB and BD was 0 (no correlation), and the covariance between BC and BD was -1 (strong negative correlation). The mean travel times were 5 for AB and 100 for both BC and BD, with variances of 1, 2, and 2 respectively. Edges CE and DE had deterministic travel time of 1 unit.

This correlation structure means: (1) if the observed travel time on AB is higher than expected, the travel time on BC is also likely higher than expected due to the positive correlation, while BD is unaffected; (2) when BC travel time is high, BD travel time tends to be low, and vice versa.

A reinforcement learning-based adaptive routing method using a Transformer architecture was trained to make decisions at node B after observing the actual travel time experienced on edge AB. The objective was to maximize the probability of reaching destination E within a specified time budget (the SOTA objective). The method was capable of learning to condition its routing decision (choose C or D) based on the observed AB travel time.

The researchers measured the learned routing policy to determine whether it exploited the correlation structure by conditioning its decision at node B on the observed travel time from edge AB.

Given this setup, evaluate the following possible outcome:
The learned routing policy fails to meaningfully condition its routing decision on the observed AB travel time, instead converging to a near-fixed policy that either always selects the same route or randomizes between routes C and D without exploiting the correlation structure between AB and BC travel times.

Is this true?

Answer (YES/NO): NO